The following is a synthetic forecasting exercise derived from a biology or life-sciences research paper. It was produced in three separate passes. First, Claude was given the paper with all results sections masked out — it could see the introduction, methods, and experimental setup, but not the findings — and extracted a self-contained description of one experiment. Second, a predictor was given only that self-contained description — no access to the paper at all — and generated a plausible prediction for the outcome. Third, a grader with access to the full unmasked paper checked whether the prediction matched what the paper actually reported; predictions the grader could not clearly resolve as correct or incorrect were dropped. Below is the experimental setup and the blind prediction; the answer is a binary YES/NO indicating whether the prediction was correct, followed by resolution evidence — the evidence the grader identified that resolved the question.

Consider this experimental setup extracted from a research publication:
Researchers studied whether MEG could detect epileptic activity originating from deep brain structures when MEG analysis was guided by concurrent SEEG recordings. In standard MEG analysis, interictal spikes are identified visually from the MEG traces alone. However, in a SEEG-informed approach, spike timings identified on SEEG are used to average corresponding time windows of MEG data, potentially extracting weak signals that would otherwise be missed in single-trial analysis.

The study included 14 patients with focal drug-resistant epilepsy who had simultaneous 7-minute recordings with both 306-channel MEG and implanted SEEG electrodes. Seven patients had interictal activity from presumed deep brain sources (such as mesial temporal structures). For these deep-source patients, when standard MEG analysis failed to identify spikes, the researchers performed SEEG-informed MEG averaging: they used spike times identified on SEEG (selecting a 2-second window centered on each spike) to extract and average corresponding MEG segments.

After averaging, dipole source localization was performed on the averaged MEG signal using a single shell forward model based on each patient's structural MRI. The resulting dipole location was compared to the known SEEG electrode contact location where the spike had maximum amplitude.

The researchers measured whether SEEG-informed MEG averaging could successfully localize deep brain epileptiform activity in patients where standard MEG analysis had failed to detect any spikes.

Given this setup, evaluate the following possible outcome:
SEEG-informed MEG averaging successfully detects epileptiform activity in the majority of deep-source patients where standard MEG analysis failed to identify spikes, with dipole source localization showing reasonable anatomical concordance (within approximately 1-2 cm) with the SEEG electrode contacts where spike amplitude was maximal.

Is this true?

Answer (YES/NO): YES